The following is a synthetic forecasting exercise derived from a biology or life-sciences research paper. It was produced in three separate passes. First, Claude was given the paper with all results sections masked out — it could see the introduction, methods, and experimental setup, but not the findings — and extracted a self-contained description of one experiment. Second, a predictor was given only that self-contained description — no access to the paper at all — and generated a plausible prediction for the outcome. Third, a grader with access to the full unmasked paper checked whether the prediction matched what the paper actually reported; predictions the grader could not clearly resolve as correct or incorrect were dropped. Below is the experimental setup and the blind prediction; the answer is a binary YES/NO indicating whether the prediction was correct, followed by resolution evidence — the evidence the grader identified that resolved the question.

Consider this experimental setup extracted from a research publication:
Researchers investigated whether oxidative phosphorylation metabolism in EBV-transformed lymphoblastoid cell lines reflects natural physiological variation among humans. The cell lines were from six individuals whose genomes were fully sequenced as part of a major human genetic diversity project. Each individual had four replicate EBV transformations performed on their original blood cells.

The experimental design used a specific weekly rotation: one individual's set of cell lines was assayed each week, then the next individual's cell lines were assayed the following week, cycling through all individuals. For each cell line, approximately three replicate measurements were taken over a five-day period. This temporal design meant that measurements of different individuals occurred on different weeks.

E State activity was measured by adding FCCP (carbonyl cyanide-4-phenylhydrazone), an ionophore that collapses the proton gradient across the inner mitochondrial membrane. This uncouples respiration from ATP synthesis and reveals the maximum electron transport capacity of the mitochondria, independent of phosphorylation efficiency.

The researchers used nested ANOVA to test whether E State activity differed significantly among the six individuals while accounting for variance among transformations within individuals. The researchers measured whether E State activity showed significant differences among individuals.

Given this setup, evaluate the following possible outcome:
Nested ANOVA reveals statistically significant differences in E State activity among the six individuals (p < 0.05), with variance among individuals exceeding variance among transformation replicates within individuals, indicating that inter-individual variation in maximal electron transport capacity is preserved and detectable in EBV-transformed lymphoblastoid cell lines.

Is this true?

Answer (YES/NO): YES